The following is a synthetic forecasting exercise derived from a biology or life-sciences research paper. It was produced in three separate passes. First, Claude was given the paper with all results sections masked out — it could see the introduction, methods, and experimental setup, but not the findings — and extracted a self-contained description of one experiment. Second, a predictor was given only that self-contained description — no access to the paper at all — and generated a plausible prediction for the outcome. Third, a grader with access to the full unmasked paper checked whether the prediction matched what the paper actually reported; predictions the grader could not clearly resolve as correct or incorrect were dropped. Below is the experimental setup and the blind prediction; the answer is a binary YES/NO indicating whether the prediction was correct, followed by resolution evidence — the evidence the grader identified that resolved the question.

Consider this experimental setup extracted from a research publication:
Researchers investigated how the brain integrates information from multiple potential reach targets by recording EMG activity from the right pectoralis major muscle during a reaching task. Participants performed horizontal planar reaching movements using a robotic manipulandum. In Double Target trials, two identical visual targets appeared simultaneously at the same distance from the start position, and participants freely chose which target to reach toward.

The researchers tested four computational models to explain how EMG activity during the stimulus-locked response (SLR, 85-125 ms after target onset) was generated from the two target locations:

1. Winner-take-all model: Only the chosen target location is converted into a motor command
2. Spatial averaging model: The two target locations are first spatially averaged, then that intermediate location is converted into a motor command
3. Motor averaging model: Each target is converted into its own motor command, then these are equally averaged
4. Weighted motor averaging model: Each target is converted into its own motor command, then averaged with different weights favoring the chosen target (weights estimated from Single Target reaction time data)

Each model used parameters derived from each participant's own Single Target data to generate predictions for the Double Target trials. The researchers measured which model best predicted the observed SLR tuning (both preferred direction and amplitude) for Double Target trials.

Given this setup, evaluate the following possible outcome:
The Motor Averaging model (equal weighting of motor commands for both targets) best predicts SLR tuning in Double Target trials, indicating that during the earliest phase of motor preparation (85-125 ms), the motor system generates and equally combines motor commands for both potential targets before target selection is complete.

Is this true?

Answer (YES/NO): NO